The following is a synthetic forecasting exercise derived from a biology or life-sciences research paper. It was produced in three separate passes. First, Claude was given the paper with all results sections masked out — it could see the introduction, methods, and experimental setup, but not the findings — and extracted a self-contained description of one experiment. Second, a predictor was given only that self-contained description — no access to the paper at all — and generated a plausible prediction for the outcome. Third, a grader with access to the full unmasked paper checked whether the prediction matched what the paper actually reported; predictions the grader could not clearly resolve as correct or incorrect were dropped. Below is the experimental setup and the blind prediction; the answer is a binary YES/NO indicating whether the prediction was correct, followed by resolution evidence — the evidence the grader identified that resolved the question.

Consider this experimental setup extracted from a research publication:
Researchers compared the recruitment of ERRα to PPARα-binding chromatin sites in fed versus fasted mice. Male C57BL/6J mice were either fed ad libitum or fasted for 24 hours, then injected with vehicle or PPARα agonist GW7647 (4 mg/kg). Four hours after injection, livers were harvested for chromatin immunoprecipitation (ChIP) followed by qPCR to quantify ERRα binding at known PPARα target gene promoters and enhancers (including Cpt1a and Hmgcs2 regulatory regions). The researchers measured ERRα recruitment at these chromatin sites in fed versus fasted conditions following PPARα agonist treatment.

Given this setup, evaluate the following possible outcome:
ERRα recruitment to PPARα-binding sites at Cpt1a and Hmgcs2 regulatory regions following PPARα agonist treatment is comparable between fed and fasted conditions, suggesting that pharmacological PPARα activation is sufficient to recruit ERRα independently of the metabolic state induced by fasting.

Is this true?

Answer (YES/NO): NO